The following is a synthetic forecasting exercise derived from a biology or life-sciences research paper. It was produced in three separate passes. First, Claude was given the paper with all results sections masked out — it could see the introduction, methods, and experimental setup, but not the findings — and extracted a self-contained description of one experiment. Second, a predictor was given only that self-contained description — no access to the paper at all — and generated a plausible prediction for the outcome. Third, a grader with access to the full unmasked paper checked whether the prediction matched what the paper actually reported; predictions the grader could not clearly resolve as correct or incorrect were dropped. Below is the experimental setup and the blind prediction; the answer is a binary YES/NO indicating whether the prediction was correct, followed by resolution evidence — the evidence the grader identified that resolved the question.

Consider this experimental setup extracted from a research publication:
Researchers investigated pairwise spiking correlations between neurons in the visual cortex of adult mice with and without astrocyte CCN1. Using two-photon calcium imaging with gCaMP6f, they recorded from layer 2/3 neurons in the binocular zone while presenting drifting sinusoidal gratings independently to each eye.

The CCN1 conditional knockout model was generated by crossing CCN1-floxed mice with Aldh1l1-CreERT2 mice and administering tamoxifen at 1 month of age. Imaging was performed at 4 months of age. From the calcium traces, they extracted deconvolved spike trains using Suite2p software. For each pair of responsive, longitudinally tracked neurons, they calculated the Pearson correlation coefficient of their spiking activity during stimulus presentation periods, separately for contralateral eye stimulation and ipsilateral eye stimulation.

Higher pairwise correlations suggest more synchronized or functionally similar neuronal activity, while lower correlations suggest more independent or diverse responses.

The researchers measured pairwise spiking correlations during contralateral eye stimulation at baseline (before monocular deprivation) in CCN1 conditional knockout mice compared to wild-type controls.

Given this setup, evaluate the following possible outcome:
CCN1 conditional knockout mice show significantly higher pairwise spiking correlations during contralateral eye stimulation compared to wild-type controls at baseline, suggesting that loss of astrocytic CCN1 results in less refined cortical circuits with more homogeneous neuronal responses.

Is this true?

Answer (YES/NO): NO